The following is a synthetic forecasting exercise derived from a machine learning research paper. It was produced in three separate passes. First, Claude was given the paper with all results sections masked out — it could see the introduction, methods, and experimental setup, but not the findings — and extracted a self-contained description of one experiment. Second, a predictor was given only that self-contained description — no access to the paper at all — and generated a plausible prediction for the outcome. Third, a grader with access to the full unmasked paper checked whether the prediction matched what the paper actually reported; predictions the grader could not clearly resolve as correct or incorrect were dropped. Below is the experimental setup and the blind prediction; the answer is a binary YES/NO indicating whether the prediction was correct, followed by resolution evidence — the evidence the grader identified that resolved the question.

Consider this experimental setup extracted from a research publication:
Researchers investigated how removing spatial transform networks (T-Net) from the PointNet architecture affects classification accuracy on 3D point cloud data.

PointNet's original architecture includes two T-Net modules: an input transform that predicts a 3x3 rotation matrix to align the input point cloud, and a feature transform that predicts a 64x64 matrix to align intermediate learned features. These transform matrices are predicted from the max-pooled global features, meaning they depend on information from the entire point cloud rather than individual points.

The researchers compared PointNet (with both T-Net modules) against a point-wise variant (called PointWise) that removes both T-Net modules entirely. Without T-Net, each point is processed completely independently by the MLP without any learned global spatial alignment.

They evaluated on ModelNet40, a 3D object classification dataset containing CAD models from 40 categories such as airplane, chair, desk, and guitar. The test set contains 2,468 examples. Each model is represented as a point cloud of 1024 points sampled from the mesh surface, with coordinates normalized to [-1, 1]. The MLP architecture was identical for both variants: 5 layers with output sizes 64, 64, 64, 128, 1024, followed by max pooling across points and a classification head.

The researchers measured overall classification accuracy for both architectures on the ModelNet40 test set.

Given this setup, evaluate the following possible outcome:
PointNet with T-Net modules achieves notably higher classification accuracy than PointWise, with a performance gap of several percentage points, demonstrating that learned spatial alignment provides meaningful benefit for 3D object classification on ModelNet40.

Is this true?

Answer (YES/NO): NO